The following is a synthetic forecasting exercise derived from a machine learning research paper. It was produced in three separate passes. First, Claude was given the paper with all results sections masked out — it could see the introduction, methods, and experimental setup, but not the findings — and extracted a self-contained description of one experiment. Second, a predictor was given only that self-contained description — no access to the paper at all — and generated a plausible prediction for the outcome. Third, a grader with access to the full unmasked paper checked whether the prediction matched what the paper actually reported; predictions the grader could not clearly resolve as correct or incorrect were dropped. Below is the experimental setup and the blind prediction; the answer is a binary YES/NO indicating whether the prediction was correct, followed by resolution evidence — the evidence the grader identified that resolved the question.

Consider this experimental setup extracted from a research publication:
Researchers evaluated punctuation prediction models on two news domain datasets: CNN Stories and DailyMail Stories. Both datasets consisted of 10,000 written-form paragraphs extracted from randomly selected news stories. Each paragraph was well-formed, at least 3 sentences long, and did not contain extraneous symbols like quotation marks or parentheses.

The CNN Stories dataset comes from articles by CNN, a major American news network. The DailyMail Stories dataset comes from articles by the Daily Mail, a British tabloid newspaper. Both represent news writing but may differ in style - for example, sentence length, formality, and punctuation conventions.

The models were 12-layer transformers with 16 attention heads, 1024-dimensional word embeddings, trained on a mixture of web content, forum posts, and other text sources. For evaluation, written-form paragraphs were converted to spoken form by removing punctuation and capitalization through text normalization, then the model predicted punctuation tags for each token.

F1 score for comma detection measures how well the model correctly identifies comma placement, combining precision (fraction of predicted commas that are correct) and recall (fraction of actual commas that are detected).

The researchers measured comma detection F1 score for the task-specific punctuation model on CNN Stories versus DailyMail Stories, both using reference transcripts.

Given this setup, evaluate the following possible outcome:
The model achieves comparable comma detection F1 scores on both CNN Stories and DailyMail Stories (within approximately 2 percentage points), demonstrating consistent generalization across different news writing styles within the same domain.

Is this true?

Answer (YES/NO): NO